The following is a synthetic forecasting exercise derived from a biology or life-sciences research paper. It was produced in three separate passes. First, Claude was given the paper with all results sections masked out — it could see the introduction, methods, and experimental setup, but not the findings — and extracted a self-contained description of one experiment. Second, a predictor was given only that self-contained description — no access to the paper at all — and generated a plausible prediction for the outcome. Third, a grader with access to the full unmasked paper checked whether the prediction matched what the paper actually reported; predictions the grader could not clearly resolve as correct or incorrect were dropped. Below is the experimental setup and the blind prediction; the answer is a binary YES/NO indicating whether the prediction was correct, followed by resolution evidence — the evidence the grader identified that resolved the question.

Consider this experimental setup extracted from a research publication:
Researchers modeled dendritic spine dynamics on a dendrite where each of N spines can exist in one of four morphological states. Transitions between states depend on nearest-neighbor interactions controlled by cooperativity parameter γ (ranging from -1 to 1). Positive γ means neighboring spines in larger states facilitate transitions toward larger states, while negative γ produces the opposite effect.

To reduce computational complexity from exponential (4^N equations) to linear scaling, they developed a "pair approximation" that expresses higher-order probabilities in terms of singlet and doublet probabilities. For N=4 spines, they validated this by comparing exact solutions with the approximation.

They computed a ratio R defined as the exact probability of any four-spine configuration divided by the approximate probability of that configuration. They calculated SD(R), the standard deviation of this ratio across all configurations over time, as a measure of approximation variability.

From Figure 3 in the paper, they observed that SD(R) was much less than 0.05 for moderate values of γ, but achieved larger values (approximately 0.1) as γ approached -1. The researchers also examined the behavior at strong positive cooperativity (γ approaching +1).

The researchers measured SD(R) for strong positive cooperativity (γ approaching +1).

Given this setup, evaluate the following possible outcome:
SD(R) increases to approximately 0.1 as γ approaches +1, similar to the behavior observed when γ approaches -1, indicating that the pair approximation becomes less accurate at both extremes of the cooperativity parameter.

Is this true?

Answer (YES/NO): NO